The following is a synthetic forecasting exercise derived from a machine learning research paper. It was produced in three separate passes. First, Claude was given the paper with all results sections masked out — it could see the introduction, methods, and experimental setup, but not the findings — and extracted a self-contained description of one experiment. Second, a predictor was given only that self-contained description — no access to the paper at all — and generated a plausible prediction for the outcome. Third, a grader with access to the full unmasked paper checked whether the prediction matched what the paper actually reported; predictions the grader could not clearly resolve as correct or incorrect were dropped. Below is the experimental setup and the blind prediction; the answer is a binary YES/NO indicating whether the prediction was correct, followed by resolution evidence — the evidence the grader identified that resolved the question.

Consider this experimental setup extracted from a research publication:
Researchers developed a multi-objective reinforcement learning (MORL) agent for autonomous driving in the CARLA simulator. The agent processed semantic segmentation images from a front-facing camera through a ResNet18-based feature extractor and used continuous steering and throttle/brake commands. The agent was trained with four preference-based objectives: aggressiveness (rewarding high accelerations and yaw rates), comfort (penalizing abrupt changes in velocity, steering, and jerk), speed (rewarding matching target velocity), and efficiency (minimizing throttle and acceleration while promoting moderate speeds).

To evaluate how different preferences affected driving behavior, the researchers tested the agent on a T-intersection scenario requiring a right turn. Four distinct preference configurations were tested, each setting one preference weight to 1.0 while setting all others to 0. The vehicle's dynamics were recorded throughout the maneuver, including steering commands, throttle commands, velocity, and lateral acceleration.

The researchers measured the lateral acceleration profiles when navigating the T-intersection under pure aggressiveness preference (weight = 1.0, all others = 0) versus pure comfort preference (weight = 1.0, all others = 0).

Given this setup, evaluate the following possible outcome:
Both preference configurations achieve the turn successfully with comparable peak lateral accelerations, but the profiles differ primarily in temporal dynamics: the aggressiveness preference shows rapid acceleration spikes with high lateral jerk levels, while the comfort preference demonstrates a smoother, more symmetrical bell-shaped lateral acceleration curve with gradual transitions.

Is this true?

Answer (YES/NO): NO